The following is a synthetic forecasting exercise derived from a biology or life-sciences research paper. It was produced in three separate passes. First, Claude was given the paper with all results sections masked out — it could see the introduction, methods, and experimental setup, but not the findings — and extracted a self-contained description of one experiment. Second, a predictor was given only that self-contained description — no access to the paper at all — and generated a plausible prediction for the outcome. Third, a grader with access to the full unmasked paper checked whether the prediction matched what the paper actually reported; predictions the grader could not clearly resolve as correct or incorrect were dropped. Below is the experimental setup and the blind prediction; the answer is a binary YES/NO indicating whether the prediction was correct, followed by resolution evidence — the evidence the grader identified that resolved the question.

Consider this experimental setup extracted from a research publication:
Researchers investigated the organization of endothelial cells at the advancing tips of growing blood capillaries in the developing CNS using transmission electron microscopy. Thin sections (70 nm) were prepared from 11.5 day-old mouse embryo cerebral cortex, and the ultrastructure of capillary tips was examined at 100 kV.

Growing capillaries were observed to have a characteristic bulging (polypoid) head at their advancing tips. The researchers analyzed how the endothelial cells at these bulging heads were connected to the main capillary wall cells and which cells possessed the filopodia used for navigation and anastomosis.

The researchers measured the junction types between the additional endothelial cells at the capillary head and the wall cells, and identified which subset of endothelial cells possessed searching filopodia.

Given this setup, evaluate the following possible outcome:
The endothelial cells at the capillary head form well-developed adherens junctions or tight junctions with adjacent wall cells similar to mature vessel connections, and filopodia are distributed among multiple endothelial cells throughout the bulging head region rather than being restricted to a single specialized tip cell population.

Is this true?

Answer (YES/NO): NO